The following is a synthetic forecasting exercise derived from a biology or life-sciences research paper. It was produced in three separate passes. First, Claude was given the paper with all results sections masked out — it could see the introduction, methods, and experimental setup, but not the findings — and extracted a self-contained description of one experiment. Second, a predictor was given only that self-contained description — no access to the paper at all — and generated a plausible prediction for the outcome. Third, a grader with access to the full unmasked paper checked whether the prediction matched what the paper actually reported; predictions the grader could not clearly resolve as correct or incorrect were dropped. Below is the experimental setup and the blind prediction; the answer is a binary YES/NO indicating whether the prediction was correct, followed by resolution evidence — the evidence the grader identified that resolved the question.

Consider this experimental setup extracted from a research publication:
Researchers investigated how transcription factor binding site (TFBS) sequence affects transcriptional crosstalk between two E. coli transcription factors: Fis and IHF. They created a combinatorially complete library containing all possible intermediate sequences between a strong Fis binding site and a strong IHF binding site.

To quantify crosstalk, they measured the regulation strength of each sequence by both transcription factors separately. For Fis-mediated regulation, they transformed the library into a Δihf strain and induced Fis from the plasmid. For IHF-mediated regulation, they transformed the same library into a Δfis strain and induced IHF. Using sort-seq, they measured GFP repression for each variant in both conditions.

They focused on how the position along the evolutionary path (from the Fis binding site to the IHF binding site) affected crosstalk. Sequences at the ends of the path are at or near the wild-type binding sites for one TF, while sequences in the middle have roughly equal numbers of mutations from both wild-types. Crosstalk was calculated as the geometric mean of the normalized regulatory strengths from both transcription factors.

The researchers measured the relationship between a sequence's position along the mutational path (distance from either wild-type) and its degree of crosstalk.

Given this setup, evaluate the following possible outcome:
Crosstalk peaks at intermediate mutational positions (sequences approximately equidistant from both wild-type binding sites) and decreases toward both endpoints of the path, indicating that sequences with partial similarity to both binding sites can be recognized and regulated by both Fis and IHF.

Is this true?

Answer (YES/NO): YES